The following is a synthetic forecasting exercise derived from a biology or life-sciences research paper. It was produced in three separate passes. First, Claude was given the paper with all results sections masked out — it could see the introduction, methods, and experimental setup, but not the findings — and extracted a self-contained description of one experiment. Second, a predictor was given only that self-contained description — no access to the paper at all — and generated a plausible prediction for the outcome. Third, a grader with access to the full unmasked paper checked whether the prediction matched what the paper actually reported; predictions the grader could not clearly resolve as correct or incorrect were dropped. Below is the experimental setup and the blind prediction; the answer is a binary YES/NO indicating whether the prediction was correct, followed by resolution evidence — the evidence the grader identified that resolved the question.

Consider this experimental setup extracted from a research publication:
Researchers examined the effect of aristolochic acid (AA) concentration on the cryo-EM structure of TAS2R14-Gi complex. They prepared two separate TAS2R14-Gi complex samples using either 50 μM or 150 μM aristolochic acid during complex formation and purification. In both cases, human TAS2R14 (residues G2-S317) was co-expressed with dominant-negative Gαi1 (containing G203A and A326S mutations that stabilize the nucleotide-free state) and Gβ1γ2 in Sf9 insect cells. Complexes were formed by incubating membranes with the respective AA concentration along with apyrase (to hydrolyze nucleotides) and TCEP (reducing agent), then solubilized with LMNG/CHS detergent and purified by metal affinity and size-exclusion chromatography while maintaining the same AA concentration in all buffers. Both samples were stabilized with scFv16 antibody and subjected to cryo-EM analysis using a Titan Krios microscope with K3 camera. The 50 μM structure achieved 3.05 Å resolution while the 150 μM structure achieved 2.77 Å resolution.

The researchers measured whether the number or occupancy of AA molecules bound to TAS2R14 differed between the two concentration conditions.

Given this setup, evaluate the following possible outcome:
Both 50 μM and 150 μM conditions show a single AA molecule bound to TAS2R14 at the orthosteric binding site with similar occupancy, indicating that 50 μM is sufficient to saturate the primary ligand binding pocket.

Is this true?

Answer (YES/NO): NO